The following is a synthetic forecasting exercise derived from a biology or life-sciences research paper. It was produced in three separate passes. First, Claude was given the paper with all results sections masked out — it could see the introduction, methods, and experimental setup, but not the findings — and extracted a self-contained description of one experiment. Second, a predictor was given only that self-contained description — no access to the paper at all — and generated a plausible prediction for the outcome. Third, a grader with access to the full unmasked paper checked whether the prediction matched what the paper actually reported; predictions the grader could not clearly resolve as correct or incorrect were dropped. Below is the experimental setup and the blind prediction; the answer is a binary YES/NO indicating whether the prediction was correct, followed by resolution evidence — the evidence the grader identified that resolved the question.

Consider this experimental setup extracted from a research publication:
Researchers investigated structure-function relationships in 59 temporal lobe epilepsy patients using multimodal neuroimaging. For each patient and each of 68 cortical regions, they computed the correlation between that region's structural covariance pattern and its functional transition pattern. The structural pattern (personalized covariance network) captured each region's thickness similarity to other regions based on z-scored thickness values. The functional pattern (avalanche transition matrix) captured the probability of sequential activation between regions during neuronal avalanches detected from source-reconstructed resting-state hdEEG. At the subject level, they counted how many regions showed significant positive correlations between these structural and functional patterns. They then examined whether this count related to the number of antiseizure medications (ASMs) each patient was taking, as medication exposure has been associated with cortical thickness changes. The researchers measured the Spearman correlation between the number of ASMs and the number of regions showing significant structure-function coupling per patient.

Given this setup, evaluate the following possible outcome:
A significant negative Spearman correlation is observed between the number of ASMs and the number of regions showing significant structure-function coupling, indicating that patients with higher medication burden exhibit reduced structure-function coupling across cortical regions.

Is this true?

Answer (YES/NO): NO